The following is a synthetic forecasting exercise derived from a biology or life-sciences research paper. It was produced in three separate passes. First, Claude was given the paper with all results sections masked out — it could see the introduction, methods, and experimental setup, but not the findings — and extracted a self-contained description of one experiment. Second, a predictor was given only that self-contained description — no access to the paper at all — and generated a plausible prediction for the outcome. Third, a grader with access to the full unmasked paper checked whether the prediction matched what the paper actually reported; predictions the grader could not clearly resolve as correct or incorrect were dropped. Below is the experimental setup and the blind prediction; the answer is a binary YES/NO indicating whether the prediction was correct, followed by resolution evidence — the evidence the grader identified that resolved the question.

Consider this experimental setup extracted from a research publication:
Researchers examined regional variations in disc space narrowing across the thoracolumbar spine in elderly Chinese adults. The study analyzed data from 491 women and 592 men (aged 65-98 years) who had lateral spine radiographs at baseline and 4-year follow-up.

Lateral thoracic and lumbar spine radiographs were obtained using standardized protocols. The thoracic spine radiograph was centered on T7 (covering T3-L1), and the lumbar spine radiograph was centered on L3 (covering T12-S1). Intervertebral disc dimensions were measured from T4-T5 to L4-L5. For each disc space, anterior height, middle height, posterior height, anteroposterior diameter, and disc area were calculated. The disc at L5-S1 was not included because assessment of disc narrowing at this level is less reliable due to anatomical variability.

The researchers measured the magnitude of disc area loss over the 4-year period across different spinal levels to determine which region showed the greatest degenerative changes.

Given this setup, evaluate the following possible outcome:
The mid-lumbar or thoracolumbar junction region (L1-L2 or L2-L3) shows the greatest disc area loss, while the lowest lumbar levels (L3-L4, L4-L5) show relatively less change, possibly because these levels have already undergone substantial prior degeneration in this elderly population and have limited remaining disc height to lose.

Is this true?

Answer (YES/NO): NO